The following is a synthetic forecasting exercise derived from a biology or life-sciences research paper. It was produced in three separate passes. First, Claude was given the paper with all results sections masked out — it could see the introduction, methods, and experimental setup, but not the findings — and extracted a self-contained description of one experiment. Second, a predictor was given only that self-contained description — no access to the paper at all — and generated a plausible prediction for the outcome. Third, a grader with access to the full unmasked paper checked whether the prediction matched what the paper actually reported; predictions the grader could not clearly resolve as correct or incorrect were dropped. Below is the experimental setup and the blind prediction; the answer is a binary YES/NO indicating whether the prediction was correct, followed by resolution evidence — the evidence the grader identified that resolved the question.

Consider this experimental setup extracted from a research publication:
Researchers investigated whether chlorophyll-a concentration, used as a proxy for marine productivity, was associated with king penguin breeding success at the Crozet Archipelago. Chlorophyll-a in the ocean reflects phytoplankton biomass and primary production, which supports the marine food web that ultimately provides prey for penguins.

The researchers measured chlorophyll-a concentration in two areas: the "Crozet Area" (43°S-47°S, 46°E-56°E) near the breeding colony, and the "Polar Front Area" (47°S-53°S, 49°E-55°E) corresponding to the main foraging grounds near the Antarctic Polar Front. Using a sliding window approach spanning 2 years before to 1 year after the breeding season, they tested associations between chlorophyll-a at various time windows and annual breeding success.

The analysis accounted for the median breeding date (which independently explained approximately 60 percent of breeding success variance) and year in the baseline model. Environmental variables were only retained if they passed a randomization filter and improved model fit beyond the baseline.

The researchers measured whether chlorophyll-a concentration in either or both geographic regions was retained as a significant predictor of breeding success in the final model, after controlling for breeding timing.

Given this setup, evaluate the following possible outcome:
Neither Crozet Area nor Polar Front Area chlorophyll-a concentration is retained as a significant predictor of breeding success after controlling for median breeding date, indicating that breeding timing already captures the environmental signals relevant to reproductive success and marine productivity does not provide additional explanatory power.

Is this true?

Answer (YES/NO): NO